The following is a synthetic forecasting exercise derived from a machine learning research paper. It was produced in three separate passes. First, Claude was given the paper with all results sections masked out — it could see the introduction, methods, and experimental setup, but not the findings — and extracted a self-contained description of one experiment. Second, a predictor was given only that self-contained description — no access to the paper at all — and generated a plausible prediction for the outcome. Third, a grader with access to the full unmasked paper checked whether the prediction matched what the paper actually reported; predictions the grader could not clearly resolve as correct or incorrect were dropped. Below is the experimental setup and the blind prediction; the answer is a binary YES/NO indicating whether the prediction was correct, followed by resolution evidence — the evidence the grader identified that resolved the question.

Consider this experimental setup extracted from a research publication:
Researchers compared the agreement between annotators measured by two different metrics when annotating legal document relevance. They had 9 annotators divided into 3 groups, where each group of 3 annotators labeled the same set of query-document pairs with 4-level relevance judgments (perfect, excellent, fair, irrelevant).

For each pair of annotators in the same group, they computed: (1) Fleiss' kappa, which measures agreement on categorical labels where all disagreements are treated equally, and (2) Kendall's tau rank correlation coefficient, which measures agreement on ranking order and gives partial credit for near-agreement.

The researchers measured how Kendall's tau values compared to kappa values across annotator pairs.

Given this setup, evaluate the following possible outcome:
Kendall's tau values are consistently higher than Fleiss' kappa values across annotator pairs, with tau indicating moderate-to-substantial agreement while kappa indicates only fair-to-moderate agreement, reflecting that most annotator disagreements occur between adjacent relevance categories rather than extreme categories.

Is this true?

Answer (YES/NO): YES